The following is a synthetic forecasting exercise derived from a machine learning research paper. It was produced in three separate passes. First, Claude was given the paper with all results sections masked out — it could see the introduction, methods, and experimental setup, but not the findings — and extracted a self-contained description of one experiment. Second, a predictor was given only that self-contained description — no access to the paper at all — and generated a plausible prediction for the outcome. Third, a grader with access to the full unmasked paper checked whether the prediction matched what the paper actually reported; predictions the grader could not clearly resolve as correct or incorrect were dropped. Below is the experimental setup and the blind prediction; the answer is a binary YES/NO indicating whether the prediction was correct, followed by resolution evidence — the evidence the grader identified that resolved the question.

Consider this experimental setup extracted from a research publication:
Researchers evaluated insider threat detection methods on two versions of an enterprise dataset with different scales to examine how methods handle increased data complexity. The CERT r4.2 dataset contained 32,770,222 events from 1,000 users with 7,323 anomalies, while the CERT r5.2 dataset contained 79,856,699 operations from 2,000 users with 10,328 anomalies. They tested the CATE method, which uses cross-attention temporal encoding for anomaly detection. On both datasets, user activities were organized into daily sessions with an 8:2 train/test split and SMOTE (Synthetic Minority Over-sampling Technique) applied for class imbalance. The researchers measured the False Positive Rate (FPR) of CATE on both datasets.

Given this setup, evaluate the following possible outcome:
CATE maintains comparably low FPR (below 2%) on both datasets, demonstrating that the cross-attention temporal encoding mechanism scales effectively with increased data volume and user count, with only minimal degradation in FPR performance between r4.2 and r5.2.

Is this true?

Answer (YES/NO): NO